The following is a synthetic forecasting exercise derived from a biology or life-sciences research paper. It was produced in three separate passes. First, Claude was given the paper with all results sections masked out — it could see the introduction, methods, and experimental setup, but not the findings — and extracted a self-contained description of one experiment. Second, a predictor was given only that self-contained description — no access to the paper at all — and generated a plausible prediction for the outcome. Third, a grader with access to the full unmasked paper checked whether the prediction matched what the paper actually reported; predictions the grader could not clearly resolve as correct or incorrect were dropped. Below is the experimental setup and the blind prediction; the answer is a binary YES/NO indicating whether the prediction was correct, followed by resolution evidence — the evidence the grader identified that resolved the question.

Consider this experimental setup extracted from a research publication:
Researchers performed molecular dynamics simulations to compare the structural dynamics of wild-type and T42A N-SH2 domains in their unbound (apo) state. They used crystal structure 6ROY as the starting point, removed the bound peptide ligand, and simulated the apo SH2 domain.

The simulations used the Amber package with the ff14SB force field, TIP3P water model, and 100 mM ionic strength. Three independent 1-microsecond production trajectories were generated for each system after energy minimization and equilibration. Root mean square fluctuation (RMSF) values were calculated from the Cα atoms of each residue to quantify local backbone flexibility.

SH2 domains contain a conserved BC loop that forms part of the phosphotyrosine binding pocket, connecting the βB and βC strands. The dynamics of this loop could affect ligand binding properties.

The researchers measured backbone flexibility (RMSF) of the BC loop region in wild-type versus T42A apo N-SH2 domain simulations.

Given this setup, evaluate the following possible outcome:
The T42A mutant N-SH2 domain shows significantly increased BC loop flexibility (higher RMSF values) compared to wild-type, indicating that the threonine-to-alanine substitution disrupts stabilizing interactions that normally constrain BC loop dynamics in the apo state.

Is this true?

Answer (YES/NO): NO